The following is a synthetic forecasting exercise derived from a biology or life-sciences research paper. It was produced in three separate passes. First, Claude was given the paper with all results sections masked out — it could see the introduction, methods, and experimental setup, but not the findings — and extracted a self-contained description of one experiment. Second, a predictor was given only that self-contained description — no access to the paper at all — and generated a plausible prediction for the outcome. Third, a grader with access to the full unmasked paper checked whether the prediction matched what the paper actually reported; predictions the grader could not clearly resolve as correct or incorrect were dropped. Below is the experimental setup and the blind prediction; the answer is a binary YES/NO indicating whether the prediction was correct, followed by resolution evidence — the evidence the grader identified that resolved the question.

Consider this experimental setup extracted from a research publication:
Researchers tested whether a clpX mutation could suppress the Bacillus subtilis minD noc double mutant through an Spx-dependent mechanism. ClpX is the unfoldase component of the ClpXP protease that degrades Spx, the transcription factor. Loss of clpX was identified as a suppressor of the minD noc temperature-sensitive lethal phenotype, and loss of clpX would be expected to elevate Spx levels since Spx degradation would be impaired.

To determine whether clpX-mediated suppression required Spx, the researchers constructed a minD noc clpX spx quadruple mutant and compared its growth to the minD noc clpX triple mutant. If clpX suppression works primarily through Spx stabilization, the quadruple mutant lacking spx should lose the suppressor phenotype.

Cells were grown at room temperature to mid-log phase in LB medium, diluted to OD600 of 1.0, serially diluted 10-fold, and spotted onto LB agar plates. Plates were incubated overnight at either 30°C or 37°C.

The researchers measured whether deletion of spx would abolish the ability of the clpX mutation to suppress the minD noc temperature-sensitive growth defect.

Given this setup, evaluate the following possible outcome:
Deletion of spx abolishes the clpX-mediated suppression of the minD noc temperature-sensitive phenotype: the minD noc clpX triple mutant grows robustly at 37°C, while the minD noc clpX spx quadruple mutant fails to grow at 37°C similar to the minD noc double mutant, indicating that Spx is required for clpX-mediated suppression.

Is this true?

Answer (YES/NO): NO